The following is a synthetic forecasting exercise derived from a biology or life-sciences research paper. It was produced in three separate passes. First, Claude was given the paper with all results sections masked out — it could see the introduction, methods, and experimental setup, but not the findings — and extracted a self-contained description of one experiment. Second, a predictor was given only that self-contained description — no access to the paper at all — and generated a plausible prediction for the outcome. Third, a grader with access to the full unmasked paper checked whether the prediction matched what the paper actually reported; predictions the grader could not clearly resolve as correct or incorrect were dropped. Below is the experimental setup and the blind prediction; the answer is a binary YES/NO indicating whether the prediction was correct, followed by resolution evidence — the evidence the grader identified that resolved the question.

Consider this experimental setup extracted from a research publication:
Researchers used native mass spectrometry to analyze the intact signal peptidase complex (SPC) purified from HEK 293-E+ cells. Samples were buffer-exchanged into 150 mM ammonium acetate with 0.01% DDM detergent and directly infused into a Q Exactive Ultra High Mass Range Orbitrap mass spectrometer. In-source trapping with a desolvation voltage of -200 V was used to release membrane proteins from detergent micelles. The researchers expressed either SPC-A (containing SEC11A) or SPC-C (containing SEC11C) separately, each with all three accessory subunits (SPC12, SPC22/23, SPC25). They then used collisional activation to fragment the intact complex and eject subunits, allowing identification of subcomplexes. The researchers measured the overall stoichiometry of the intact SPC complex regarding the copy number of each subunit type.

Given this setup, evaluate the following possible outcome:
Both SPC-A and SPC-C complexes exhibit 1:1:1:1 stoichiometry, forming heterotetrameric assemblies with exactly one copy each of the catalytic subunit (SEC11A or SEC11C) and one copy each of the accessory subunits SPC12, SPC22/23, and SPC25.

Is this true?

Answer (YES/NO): YES